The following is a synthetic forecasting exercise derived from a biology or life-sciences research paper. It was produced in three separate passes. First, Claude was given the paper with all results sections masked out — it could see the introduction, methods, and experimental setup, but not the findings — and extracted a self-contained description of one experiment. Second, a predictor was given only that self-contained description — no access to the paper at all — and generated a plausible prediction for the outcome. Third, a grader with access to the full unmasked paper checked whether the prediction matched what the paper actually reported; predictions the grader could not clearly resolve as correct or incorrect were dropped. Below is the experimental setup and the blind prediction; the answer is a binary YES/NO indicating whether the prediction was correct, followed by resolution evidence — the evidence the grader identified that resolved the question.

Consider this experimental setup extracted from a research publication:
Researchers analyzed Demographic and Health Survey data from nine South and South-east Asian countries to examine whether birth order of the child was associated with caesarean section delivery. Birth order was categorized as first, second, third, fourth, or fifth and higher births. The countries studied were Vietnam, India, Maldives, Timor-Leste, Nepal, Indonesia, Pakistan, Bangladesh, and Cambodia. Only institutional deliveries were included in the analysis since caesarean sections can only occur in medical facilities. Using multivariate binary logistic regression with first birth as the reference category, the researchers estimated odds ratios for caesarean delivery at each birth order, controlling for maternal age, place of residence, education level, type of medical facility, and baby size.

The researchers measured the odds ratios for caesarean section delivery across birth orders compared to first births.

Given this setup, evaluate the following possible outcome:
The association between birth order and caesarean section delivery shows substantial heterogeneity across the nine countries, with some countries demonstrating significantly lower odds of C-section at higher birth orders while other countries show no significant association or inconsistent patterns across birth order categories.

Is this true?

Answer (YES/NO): NO